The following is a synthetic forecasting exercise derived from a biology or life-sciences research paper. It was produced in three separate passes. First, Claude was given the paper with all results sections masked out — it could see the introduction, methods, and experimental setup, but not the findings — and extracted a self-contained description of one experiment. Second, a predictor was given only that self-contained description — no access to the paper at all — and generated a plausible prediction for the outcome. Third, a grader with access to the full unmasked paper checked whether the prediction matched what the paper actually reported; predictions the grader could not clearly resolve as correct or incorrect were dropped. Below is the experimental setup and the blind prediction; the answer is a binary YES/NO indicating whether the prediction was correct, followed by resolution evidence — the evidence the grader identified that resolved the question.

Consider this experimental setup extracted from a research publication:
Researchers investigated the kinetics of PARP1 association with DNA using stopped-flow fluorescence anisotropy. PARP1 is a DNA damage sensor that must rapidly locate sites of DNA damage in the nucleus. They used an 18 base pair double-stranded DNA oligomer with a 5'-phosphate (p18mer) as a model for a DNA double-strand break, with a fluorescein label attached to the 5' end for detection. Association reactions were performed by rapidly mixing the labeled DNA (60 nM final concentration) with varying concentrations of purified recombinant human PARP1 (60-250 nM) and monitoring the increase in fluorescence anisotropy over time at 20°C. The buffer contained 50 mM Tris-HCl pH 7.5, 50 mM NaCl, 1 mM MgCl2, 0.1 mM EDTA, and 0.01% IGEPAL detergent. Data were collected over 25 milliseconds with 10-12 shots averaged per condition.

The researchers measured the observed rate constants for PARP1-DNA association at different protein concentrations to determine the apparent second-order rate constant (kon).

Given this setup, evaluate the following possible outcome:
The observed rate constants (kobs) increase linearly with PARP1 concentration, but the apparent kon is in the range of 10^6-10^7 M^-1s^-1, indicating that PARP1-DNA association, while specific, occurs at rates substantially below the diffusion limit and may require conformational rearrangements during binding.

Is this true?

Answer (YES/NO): NO